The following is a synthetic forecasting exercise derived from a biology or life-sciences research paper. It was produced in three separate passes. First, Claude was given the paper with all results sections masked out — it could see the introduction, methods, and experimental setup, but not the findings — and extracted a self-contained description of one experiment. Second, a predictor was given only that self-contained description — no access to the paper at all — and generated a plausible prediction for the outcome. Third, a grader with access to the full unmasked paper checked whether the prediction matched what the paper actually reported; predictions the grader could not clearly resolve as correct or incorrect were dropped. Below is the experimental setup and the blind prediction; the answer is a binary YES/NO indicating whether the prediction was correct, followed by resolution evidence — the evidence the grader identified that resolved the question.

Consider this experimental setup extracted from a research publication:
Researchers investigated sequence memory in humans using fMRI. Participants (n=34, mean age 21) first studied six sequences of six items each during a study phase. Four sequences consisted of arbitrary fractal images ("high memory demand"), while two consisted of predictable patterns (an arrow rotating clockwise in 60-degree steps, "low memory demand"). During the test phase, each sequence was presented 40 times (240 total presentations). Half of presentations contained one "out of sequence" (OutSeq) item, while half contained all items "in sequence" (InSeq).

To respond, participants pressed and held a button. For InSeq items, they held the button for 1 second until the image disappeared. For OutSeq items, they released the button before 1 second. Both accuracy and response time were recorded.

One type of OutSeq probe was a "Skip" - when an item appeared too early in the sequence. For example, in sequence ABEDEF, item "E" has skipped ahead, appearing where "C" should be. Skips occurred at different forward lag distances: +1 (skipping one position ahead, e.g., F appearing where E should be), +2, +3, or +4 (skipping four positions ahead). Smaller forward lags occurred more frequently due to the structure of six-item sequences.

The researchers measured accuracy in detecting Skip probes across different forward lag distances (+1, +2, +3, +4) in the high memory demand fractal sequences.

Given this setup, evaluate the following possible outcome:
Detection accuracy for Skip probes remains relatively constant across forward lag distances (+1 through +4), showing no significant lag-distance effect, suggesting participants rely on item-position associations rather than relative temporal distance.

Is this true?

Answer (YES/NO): NO